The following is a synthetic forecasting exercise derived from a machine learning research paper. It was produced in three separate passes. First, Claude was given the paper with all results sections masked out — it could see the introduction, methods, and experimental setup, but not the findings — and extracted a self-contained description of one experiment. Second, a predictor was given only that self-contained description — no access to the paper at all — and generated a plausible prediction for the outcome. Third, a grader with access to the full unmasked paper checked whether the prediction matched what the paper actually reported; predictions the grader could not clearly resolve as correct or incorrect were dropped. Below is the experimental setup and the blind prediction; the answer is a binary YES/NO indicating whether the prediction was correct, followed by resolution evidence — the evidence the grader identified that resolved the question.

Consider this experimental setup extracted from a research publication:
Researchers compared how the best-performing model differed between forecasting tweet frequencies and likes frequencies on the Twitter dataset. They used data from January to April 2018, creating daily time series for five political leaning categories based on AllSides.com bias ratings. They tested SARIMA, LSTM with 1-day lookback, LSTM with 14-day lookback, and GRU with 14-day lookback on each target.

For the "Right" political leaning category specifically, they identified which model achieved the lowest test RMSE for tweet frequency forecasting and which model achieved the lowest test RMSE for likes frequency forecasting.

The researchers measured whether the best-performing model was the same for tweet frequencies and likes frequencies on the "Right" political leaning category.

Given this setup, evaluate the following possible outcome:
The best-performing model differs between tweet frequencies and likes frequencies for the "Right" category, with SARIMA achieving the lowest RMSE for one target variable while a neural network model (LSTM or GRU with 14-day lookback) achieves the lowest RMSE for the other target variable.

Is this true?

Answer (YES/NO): YES